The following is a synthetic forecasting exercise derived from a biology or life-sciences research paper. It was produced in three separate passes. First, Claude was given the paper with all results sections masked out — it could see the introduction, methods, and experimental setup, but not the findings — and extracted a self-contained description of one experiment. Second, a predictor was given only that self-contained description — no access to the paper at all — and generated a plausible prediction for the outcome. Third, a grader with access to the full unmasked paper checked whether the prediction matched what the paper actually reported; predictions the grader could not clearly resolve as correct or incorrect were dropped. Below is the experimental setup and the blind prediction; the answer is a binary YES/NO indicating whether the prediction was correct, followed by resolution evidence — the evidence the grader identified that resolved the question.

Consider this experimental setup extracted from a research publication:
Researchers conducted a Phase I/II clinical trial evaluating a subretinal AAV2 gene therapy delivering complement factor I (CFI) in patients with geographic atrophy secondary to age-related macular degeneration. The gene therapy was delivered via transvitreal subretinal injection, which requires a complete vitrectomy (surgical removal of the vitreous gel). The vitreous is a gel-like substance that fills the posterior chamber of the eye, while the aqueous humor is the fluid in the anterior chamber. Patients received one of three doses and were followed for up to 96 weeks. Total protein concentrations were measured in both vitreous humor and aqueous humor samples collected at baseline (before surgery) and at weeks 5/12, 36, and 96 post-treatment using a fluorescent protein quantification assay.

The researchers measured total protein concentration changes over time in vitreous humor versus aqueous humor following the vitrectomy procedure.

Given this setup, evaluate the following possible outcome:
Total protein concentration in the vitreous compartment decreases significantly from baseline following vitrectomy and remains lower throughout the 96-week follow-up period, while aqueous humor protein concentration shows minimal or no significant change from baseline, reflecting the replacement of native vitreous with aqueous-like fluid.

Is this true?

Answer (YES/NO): NO